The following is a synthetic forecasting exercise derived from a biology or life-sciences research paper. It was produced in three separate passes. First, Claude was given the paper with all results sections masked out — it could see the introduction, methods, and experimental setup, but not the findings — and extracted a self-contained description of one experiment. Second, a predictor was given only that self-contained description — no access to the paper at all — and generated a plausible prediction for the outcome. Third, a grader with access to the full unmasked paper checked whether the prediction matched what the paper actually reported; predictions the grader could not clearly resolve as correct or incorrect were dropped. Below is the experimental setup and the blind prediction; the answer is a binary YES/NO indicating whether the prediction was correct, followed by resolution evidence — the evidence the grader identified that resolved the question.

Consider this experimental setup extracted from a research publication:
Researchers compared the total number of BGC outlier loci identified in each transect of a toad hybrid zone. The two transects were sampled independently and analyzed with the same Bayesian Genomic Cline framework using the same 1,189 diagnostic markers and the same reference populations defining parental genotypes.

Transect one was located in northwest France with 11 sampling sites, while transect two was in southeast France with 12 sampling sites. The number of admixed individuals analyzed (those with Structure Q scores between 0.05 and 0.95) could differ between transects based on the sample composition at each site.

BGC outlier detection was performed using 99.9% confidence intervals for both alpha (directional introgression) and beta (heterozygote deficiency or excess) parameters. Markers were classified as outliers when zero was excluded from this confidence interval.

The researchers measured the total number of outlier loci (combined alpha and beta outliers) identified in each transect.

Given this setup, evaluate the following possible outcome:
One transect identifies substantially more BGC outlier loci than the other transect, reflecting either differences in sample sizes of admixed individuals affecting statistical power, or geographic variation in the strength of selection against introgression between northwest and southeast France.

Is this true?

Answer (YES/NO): YES